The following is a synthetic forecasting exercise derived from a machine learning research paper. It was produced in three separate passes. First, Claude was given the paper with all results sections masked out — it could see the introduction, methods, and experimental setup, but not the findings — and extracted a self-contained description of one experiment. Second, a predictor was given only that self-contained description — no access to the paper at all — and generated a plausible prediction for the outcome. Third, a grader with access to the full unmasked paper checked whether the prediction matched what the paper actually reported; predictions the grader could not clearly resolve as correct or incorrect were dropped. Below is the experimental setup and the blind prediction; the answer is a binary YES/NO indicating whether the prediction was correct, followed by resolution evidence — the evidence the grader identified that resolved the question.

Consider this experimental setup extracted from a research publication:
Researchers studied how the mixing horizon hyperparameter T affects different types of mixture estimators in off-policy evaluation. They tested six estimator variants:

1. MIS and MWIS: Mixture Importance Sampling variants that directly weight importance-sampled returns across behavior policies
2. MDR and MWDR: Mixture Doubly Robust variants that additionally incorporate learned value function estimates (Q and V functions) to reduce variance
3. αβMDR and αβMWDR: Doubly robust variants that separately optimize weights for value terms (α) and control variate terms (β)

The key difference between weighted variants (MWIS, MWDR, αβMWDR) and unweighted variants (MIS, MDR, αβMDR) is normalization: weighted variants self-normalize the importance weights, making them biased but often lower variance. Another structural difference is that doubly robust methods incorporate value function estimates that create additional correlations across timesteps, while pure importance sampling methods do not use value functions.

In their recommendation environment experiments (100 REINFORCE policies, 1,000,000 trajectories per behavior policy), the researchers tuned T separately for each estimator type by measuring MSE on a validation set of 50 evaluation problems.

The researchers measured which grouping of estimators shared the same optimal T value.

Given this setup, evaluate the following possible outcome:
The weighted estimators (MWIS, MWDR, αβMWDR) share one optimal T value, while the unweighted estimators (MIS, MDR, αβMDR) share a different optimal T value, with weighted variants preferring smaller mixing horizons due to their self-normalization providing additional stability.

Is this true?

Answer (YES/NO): NO